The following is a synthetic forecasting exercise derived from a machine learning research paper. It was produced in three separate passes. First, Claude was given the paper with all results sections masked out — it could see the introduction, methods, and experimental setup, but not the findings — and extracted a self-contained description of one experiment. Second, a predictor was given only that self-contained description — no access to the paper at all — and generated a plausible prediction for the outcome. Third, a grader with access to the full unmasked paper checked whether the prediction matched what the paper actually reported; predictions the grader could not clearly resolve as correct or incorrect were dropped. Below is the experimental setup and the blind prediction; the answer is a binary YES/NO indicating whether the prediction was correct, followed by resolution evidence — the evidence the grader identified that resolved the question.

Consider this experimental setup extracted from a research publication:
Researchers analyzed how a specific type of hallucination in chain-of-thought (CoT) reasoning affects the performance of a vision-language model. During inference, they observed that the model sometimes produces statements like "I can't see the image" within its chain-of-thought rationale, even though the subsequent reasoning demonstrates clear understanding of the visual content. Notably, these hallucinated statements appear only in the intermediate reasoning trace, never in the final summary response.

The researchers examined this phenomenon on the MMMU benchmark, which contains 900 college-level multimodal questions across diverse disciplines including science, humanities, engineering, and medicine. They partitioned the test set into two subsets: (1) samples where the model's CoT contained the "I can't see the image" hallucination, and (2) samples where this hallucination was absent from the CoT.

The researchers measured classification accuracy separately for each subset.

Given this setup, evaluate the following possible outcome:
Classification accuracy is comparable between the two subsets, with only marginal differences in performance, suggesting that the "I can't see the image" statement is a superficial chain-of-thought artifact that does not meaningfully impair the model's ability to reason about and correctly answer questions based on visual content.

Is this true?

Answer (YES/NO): NO